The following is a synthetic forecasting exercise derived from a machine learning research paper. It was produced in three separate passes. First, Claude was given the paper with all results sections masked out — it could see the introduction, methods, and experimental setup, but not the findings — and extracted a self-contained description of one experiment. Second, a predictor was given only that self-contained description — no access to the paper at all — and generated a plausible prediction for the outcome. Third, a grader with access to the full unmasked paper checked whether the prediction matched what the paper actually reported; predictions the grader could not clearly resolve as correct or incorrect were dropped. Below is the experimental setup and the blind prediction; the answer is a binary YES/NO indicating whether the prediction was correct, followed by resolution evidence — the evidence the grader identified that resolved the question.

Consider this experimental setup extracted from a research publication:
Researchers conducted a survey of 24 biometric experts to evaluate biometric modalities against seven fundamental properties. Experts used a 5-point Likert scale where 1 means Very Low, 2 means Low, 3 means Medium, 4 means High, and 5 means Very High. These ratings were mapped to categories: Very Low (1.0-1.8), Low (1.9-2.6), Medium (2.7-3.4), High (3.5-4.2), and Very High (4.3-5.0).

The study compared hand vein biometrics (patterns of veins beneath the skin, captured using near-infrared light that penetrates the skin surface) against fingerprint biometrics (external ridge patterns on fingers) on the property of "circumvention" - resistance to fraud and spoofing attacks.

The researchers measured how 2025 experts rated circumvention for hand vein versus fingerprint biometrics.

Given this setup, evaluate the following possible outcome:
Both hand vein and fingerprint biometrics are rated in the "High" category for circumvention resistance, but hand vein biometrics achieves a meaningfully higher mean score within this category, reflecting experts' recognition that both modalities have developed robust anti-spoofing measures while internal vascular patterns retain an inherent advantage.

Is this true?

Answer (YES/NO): NO